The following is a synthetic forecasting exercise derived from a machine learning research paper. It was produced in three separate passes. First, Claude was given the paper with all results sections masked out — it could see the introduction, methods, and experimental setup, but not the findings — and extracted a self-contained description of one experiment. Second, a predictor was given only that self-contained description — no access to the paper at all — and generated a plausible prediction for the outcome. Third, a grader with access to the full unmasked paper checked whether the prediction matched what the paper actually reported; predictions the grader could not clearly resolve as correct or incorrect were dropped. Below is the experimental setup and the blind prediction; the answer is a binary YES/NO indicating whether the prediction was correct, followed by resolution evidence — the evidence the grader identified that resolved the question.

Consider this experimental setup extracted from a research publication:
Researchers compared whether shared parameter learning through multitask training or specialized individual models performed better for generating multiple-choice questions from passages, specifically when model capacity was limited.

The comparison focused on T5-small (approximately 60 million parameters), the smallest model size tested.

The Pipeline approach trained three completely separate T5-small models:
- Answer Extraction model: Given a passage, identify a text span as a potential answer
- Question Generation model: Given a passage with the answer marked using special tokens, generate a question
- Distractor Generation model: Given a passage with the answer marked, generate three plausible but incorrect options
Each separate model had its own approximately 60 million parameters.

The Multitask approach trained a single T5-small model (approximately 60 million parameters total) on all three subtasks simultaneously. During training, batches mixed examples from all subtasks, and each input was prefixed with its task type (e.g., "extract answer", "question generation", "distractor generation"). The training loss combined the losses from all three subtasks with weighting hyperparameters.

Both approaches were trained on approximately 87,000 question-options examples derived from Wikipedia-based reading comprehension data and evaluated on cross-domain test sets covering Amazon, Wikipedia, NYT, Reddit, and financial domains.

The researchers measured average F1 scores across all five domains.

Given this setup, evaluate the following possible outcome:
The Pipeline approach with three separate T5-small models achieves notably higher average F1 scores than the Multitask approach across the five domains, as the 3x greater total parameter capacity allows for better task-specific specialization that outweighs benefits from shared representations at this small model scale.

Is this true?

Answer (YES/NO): NO